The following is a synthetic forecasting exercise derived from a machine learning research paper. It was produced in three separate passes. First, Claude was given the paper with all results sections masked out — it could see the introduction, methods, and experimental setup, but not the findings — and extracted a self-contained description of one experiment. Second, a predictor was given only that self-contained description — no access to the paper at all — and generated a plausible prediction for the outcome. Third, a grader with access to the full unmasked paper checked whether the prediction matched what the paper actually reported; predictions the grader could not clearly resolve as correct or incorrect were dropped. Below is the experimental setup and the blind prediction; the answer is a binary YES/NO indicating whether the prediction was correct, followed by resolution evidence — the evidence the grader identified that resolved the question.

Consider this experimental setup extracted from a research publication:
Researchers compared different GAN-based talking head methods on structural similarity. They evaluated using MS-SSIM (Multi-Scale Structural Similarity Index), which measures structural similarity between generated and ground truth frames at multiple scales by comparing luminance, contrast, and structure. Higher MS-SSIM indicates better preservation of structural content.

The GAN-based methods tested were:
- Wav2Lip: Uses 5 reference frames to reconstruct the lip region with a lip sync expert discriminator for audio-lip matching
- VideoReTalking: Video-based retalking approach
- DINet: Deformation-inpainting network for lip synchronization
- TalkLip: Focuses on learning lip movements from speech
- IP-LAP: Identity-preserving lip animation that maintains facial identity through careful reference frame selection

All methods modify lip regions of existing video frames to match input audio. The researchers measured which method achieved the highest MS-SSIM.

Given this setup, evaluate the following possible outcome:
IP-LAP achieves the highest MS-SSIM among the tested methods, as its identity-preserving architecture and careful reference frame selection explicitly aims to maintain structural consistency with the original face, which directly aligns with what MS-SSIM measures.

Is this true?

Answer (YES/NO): YES